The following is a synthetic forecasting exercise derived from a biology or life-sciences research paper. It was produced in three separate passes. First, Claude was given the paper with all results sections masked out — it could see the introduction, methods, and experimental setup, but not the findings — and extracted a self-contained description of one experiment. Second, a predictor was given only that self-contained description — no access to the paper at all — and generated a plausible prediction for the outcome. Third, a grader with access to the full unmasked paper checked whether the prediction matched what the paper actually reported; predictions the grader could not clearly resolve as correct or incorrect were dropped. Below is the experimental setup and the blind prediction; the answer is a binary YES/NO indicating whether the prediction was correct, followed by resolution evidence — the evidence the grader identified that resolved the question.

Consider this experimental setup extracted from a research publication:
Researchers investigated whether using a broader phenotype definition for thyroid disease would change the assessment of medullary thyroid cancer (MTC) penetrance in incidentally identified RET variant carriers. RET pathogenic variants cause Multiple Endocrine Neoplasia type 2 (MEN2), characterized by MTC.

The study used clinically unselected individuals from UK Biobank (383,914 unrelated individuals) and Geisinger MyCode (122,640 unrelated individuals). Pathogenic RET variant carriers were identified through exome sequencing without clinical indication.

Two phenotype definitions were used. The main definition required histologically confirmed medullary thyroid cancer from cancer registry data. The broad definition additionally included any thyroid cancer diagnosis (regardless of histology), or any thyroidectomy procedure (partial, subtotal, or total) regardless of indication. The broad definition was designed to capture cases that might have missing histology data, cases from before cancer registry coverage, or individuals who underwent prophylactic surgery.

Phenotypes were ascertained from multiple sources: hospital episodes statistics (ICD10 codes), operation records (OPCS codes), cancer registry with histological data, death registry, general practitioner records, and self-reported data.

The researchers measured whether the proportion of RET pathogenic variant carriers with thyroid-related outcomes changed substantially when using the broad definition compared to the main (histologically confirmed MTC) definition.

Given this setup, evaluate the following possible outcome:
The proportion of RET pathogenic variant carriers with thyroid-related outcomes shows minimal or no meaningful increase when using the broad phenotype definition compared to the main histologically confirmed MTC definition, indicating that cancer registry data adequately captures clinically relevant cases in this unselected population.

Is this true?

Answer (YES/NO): NO